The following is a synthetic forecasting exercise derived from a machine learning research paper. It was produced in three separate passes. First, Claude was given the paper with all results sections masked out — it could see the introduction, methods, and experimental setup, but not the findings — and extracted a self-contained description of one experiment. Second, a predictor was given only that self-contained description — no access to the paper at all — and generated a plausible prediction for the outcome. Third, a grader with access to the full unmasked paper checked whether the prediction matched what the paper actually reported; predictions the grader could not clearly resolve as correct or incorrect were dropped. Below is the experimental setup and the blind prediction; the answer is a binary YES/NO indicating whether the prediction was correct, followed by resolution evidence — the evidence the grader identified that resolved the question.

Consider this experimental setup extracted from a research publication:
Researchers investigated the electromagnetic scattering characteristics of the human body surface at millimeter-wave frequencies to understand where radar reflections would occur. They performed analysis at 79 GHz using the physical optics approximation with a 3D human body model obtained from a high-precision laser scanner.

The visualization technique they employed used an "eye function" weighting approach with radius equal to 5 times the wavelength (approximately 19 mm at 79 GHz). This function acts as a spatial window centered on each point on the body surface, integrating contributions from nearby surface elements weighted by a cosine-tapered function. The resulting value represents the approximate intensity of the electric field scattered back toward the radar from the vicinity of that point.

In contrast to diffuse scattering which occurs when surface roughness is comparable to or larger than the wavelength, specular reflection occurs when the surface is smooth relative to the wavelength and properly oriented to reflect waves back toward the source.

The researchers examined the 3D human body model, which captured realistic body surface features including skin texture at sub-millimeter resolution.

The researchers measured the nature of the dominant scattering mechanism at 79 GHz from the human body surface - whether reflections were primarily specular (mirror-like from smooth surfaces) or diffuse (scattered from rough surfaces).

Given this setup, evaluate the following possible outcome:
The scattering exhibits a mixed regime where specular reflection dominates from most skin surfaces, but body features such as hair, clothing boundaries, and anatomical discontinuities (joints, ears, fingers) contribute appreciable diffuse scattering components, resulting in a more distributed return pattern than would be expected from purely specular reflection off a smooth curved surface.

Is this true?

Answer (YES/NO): NO